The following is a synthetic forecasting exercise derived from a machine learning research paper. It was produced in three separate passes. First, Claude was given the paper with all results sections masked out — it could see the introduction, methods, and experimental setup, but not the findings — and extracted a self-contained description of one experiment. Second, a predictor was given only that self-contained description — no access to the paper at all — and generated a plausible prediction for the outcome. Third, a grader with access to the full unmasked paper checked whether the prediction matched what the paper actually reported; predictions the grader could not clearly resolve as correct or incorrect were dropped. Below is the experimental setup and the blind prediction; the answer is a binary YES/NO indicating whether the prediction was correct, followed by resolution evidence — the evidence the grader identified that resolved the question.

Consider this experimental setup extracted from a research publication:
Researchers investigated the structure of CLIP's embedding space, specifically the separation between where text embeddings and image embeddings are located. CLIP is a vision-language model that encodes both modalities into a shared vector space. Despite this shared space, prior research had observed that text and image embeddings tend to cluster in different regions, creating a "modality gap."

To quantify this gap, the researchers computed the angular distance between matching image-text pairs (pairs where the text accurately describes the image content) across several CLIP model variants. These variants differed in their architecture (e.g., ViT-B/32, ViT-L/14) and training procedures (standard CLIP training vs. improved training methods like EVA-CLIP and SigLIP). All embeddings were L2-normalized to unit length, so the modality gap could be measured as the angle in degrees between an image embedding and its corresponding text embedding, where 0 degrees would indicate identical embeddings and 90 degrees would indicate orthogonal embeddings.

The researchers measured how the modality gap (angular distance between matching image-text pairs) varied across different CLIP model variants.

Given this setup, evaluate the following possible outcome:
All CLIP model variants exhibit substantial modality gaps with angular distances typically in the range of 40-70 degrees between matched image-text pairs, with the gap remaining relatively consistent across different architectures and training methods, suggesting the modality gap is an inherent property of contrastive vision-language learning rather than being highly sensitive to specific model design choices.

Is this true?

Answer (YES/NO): NO